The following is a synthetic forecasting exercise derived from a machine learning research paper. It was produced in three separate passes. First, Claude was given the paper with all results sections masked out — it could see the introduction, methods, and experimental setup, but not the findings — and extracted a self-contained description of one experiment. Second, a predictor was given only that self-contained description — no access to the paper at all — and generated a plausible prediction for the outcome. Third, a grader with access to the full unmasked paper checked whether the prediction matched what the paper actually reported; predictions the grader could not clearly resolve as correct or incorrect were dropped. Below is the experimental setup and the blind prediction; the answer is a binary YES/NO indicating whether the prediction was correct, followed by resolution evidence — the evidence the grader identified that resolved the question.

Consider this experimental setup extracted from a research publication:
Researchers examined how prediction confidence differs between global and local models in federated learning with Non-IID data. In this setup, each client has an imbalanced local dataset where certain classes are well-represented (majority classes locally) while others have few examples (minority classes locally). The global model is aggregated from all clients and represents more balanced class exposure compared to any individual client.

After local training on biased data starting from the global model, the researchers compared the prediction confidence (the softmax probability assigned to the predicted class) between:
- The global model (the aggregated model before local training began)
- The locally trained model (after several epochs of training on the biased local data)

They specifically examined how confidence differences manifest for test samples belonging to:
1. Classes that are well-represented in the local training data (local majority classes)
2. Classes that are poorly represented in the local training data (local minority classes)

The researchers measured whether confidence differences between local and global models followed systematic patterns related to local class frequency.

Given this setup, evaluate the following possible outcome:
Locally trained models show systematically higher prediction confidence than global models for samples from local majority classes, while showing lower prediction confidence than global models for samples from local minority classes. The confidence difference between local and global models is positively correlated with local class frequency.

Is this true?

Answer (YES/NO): YES